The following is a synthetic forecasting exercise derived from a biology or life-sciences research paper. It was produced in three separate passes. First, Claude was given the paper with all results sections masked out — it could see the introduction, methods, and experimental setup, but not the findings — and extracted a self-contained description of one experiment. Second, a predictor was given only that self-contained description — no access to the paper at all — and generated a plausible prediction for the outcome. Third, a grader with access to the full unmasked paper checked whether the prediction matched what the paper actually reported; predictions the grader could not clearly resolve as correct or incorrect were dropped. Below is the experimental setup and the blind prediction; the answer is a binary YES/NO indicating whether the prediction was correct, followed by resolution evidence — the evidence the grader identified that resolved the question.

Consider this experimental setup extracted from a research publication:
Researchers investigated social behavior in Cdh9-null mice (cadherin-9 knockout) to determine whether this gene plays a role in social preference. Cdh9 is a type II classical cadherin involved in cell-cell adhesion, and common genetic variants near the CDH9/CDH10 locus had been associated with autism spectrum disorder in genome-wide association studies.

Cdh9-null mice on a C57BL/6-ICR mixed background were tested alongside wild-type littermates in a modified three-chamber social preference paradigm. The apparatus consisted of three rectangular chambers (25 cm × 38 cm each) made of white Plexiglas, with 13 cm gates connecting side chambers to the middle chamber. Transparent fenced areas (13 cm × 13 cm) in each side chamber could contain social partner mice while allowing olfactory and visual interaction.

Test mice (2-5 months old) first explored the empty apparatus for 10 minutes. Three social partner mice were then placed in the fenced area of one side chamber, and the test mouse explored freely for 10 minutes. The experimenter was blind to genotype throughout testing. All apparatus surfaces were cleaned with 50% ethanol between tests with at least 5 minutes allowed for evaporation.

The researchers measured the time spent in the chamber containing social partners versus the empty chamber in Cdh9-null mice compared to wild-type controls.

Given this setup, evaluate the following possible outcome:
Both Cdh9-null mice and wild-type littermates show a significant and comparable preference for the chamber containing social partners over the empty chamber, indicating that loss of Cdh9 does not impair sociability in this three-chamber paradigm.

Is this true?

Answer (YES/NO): YES